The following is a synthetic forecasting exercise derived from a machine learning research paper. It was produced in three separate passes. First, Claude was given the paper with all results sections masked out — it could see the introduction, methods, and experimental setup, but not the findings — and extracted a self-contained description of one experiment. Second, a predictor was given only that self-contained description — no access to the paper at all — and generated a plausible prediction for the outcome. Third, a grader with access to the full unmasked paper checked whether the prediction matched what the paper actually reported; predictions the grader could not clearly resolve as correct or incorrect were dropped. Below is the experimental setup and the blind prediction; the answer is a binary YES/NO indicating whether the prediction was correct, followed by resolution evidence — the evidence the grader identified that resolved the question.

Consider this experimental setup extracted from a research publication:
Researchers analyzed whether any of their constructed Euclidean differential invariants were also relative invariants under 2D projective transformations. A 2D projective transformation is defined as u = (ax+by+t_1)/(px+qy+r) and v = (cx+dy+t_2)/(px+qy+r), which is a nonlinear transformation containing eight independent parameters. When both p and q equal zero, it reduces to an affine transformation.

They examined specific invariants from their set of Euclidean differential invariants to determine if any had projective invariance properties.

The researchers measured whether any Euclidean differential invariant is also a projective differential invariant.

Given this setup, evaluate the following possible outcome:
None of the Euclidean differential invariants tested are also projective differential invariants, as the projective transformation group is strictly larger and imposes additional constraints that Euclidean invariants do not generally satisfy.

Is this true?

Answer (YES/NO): NO